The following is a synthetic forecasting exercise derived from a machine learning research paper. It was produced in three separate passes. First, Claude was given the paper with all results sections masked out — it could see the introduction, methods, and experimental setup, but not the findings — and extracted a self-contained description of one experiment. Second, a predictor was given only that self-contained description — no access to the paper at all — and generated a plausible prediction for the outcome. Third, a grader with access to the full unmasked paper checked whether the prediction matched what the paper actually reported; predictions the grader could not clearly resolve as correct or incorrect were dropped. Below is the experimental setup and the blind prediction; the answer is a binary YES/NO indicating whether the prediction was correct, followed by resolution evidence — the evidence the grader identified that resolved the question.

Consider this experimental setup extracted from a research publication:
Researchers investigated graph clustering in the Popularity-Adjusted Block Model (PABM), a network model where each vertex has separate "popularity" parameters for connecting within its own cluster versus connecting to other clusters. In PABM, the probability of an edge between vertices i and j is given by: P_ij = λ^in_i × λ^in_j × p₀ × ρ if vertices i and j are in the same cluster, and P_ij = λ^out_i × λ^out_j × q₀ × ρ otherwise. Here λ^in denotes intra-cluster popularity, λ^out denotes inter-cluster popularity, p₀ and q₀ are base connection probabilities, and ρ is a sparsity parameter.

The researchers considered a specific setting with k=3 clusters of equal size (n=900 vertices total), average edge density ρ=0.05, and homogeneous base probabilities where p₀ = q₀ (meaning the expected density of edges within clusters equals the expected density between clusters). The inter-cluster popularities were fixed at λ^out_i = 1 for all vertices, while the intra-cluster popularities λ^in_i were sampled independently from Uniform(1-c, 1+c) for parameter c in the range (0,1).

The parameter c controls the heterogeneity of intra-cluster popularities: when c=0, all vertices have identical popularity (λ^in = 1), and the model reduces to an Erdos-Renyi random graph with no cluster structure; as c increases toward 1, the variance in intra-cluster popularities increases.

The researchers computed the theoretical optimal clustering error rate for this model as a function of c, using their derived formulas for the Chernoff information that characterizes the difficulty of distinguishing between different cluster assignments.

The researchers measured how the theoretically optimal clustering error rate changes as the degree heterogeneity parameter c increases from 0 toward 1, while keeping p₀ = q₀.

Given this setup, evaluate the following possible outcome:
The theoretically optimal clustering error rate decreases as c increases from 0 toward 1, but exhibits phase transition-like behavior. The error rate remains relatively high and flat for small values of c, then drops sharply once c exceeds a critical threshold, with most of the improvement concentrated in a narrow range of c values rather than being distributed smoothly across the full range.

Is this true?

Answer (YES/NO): NO